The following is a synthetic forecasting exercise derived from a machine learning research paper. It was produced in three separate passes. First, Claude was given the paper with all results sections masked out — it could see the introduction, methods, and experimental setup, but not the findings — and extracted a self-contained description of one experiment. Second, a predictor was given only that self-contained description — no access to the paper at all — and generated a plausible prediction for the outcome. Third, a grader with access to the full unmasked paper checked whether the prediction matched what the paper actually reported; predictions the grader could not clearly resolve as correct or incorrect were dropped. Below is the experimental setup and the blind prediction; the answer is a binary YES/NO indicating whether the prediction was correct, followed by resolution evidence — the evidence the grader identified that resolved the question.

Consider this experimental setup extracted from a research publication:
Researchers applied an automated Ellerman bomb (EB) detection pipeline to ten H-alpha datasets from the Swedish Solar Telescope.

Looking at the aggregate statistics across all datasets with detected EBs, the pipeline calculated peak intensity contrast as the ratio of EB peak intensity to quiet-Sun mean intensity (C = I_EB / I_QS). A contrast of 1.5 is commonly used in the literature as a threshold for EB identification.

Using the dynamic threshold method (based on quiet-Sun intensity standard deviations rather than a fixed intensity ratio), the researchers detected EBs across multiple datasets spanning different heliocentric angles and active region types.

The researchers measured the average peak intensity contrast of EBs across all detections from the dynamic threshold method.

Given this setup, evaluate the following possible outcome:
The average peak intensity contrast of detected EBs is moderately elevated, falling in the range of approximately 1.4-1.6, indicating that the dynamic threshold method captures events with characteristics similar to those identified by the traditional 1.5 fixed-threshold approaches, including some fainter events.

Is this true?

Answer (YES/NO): YES